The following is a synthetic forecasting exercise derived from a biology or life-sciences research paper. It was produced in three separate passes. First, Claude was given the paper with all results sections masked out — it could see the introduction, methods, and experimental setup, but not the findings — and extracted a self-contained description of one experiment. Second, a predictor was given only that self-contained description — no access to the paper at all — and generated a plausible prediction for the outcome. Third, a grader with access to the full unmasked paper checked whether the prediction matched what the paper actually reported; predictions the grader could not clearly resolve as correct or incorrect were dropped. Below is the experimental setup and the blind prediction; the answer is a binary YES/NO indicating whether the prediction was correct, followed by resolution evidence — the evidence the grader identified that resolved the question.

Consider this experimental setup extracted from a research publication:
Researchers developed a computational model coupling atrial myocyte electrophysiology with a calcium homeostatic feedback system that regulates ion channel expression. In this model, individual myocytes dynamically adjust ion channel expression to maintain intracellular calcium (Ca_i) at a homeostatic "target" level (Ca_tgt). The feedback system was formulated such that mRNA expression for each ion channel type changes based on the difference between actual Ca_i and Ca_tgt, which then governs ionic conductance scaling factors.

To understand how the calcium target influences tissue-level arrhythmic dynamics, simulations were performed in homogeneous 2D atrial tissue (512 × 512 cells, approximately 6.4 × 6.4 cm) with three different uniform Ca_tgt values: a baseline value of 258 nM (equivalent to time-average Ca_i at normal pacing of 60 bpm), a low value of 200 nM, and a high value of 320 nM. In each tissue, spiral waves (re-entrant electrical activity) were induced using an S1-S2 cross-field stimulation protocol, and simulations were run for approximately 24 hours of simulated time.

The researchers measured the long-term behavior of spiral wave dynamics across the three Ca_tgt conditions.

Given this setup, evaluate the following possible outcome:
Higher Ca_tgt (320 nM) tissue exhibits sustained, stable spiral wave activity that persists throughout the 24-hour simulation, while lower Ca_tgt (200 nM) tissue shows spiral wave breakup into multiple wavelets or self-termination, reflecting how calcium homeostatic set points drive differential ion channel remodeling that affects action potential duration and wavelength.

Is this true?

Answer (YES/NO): NO